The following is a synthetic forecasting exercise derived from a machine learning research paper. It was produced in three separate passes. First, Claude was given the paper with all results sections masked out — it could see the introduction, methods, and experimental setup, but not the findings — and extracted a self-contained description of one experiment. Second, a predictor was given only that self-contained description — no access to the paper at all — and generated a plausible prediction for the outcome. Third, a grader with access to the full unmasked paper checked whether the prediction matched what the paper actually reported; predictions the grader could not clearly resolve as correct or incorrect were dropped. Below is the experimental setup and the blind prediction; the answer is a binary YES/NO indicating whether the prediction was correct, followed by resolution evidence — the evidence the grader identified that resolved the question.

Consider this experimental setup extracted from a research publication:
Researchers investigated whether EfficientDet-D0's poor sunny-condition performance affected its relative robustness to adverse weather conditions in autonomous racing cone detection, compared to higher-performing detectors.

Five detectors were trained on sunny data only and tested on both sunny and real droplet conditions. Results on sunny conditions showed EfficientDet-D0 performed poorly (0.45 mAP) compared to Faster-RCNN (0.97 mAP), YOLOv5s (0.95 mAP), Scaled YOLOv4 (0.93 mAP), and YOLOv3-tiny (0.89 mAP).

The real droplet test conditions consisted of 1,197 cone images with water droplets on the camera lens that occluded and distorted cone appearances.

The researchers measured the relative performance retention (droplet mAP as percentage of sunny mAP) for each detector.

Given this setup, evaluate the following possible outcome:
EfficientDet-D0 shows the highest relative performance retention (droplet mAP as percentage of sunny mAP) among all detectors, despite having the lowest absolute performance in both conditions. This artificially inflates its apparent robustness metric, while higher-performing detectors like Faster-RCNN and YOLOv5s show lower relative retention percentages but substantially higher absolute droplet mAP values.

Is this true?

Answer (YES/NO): YES